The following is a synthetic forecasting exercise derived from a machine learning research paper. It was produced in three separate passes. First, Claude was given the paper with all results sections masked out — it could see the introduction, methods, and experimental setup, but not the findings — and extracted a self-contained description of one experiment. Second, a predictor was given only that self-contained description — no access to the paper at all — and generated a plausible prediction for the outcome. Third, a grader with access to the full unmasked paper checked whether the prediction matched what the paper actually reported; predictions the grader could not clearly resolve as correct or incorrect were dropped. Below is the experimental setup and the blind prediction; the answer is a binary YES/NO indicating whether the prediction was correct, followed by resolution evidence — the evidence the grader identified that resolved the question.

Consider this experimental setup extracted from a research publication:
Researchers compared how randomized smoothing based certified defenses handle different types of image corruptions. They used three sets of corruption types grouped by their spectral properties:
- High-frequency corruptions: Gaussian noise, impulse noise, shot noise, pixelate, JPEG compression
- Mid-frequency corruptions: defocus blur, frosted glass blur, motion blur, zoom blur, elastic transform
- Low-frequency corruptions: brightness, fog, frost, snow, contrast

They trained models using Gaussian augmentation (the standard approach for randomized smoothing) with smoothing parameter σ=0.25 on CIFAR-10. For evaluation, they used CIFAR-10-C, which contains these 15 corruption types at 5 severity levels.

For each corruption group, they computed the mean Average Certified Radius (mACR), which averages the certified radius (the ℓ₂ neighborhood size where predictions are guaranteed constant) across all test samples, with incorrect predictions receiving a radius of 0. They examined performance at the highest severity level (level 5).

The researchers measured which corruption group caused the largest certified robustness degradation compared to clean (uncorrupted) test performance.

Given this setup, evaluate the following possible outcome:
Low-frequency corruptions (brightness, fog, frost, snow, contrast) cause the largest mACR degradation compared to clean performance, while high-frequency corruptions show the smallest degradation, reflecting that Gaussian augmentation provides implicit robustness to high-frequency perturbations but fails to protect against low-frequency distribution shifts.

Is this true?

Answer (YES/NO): YES